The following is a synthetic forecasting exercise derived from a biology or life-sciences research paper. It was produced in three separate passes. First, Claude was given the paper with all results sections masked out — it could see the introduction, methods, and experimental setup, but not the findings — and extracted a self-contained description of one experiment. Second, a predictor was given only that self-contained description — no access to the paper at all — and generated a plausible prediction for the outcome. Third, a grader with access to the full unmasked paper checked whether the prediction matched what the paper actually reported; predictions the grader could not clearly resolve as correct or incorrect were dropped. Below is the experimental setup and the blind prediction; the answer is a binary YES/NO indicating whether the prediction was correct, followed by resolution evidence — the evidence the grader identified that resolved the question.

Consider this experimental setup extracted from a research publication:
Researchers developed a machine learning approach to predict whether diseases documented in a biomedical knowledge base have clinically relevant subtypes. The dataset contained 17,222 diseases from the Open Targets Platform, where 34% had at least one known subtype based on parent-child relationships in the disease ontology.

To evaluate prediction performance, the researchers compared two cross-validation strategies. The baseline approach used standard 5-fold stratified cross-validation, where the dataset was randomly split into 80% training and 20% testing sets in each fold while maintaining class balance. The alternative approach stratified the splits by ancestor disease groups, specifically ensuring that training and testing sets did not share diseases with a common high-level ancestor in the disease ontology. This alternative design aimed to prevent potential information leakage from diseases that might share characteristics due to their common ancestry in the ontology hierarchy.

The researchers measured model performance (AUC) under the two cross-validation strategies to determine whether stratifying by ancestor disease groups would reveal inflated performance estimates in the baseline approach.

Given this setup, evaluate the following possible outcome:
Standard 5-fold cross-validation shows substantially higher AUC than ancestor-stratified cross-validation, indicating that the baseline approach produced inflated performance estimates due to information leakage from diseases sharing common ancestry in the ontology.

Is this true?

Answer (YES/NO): NO